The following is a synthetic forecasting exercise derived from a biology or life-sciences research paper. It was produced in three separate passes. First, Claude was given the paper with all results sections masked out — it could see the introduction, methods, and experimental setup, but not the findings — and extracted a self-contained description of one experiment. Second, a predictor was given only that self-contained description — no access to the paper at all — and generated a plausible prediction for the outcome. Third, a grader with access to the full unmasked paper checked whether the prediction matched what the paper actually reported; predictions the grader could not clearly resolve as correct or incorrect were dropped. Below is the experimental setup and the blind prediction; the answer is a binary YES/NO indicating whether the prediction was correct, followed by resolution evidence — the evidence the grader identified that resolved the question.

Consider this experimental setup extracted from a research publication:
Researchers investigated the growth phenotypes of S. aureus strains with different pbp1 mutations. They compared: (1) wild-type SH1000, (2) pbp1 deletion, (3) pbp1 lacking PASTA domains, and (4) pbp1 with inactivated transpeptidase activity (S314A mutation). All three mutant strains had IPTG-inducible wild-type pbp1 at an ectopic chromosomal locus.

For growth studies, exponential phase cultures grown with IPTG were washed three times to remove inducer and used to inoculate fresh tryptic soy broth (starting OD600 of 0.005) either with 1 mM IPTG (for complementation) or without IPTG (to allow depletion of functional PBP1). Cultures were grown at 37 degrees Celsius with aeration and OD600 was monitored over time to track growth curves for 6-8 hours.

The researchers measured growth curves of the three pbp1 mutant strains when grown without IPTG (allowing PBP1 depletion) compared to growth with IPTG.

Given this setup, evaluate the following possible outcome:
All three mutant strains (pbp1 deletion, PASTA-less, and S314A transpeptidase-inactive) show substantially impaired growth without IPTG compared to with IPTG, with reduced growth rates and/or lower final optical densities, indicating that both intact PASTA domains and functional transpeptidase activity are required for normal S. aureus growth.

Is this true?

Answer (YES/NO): YES